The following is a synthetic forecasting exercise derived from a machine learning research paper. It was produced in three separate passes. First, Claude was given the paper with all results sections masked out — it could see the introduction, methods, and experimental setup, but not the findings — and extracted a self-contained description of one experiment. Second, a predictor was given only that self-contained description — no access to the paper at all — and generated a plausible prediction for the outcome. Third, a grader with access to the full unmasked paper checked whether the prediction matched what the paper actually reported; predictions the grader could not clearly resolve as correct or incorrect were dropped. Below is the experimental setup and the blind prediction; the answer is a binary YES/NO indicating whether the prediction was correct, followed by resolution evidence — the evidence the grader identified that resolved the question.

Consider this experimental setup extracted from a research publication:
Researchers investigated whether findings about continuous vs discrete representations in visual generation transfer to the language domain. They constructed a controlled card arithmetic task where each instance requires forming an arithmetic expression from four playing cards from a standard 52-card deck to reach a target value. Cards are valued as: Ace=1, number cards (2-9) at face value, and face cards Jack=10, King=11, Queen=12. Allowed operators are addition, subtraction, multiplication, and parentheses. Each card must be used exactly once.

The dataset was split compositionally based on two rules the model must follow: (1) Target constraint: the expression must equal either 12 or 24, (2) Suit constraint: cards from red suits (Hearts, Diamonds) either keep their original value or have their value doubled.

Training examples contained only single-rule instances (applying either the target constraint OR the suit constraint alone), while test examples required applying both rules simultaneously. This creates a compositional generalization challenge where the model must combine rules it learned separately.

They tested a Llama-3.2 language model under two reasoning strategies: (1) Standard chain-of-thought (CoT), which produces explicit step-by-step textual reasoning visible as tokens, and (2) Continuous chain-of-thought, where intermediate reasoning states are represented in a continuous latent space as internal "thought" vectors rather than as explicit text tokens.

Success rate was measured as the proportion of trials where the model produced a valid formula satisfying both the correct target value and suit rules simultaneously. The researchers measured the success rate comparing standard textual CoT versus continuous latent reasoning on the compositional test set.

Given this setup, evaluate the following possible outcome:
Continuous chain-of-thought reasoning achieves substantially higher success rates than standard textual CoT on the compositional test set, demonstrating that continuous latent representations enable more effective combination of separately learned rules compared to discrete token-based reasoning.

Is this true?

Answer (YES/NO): YES